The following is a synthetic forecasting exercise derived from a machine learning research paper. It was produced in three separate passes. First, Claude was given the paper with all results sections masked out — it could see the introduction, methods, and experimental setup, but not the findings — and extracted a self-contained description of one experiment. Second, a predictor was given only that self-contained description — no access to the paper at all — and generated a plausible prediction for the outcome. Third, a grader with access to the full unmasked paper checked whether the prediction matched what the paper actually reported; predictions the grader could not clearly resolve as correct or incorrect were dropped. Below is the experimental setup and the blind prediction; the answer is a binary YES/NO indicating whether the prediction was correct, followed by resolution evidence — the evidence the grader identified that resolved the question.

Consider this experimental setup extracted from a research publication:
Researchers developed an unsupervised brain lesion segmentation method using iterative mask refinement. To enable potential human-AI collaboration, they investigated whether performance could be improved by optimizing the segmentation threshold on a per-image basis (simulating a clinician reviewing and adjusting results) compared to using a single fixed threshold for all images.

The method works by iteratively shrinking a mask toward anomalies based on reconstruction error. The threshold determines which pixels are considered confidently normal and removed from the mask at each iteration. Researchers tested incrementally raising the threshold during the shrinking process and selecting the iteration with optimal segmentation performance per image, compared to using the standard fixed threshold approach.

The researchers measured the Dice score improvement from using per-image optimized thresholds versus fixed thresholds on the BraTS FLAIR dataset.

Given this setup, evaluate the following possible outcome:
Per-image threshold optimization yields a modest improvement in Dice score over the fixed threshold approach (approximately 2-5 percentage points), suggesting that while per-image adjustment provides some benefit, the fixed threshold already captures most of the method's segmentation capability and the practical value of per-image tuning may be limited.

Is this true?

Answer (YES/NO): NO